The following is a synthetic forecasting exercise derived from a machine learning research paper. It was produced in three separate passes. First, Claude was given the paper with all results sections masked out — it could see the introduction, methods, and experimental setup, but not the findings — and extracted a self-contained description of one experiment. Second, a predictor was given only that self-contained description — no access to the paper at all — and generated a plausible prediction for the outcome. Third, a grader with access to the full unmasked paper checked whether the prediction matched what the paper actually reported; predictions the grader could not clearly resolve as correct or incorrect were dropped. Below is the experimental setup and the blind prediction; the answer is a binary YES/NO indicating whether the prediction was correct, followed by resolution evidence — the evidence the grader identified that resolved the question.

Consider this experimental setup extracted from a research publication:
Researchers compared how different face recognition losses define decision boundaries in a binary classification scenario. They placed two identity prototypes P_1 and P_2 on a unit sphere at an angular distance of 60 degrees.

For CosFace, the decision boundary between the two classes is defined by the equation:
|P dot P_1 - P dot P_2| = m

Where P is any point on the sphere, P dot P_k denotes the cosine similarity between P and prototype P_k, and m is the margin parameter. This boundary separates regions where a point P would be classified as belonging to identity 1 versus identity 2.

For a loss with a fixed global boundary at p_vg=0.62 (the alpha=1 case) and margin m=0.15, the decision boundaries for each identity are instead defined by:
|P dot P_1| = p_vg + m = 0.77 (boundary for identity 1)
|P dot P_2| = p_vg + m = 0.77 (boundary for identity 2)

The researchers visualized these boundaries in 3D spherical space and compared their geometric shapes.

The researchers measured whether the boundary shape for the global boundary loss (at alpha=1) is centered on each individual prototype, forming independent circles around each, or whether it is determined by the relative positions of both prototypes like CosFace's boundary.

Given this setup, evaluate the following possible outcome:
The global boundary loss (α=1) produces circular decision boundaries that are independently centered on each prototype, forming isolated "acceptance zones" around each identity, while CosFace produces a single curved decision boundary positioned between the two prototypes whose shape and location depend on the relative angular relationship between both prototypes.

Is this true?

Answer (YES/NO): NO